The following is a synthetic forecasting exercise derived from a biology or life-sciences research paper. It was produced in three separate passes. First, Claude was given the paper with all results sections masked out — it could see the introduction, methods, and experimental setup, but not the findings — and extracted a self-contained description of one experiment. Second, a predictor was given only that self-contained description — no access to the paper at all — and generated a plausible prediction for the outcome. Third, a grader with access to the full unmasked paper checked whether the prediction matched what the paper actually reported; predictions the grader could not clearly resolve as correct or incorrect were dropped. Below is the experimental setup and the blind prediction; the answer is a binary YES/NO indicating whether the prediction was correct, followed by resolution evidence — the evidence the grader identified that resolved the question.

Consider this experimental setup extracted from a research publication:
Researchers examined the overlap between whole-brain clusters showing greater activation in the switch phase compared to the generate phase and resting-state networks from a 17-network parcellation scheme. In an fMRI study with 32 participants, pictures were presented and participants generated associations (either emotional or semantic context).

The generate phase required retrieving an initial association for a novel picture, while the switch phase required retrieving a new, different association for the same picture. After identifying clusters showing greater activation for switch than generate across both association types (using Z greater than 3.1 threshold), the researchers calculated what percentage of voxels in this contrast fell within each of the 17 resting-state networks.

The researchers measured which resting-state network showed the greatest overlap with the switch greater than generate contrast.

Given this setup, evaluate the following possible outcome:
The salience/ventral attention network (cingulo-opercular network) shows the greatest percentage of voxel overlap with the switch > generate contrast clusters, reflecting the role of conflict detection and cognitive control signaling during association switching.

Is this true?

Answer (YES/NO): NO